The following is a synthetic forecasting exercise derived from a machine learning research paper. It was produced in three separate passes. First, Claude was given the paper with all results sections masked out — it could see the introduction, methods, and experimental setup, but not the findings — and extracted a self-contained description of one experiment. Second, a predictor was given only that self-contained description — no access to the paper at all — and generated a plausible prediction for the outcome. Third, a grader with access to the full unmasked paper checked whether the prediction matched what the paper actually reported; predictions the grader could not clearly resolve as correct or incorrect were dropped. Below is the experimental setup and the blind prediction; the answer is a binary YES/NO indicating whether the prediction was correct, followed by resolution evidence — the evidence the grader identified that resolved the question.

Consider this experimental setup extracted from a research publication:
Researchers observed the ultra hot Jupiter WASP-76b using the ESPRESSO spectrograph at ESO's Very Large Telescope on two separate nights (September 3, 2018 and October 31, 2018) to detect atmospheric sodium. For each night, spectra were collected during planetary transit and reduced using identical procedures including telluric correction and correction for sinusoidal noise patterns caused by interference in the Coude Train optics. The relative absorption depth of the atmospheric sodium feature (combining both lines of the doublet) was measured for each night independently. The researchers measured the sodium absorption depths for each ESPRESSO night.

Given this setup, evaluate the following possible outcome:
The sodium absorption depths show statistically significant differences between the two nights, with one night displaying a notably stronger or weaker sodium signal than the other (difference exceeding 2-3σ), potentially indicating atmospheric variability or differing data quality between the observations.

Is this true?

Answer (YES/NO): YES